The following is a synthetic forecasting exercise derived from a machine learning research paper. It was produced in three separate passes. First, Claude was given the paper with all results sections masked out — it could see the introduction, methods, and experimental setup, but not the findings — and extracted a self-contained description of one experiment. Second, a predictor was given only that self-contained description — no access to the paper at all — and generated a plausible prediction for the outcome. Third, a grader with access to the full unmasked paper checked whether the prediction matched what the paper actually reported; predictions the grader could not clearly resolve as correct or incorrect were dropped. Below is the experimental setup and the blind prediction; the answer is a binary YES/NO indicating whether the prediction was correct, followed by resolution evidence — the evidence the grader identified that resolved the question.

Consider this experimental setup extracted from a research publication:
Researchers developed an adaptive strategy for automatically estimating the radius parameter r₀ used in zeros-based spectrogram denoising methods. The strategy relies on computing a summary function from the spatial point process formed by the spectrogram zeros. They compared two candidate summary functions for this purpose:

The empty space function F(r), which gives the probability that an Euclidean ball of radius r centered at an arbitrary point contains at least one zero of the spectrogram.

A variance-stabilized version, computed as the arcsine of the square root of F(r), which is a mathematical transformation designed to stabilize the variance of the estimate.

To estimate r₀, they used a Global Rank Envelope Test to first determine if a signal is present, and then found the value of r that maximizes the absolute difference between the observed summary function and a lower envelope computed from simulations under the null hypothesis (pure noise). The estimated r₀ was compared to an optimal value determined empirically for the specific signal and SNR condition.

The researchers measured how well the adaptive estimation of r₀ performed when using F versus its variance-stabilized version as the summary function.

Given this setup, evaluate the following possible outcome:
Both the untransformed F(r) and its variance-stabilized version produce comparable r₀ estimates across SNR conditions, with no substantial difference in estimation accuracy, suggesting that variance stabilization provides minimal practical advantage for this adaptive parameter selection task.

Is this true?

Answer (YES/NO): NO